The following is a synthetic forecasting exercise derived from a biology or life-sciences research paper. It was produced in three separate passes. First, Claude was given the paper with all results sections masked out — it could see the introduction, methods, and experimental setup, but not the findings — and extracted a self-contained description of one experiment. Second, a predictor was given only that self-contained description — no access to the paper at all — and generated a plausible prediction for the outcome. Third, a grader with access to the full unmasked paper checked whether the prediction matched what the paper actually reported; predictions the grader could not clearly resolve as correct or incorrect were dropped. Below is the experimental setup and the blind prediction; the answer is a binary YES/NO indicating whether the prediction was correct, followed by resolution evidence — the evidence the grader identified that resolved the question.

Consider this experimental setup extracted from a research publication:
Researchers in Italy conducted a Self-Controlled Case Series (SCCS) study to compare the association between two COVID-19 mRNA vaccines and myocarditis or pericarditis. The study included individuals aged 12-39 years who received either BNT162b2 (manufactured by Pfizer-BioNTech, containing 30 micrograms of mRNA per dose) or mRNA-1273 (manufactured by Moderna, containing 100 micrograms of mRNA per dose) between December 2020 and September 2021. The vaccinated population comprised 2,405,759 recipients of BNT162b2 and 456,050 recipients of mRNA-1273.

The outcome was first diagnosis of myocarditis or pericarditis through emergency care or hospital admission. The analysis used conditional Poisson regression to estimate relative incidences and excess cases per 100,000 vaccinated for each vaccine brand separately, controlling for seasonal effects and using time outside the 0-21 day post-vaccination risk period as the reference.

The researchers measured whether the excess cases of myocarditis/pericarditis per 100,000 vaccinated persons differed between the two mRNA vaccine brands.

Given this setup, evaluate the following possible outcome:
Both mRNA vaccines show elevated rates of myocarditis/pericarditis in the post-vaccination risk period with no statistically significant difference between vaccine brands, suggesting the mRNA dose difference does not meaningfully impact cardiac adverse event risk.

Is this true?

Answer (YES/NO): NO